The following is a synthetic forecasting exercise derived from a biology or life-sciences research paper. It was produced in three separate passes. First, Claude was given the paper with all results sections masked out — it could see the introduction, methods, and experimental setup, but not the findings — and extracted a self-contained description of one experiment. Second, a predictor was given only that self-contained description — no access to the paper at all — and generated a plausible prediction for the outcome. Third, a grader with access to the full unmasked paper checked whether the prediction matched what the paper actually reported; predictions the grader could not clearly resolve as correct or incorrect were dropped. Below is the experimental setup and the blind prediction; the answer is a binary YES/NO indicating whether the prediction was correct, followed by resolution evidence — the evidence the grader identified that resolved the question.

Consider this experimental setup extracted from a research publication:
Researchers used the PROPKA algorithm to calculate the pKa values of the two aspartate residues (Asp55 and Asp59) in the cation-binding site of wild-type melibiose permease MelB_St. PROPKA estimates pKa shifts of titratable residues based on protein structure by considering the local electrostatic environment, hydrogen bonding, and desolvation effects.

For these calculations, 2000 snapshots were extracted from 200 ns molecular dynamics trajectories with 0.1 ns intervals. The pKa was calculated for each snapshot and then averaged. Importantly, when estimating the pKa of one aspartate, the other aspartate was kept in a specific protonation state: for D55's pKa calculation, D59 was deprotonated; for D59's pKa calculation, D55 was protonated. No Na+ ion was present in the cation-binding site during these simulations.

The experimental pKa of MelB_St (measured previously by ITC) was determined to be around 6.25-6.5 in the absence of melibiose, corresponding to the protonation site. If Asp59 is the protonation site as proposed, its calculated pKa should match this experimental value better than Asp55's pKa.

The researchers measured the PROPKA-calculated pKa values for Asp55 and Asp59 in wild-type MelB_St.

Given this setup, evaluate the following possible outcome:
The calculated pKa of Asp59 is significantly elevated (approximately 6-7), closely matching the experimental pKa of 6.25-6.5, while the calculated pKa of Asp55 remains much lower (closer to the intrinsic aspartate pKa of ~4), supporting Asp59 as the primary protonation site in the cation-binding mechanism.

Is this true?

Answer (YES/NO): NO